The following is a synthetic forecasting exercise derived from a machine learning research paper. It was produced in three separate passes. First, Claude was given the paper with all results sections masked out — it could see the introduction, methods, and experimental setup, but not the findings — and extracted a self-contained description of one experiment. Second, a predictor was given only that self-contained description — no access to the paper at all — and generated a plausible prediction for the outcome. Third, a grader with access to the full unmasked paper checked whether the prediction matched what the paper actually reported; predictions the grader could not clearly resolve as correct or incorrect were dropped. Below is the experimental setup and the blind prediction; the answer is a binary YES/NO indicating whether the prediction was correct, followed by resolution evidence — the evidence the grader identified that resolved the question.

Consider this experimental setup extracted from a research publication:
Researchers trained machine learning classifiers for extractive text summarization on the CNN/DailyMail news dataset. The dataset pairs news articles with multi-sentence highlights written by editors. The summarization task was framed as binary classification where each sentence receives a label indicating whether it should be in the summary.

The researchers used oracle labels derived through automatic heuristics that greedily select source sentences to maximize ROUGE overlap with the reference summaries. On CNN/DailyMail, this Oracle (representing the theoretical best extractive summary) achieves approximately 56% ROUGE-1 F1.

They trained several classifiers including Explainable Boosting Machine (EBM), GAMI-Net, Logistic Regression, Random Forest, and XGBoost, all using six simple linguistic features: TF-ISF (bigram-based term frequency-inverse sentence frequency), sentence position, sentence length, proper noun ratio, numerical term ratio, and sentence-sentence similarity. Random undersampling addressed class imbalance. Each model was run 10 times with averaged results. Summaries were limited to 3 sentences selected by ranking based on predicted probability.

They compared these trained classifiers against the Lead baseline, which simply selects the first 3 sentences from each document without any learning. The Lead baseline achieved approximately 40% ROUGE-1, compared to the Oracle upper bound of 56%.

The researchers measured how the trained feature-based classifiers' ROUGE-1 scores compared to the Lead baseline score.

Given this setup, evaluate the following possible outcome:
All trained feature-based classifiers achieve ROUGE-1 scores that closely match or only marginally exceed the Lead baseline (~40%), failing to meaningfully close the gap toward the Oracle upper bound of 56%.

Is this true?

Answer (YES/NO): NO